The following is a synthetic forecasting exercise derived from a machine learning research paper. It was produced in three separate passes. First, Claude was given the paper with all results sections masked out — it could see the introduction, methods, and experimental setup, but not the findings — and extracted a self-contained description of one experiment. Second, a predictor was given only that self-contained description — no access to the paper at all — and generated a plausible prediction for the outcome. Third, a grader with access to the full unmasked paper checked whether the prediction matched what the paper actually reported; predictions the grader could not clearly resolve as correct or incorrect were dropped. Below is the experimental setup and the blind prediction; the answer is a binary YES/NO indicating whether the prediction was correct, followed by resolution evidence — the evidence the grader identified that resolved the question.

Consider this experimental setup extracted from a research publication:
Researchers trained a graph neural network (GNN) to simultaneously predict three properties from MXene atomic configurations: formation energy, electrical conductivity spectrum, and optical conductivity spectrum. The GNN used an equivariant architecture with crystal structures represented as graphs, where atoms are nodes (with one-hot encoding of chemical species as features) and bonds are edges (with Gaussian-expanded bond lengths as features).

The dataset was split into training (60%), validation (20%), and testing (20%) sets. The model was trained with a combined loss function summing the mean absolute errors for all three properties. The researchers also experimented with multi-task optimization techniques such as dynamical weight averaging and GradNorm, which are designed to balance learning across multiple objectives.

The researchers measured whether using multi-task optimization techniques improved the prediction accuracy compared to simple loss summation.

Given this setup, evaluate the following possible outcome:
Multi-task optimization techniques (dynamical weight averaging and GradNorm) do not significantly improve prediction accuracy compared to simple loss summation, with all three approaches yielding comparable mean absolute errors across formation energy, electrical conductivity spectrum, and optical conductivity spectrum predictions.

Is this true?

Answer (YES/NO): YES